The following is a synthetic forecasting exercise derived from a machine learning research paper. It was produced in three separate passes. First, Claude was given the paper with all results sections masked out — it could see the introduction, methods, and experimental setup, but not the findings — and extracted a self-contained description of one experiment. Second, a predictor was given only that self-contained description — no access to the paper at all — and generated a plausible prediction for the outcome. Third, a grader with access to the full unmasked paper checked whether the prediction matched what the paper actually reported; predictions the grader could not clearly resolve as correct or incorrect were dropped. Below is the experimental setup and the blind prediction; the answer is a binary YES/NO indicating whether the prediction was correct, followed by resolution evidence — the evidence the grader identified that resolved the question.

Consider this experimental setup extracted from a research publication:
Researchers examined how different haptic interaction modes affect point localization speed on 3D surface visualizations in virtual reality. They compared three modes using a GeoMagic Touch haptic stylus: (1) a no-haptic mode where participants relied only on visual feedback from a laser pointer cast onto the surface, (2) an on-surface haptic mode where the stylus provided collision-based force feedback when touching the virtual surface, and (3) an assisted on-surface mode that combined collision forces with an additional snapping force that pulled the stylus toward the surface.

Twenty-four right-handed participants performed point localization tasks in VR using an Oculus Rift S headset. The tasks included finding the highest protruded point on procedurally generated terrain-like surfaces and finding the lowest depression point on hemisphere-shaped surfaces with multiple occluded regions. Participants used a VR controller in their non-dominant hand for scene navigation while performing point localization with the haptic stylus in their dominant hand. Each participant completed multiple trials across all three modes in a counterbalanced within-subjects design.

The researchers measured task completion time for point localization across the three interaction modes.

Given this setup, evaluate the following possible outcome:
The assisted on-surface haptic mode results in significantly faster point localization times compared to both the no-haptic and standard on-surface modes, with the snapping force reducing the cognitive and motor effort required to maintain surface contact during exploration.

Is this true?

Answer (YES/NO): NO